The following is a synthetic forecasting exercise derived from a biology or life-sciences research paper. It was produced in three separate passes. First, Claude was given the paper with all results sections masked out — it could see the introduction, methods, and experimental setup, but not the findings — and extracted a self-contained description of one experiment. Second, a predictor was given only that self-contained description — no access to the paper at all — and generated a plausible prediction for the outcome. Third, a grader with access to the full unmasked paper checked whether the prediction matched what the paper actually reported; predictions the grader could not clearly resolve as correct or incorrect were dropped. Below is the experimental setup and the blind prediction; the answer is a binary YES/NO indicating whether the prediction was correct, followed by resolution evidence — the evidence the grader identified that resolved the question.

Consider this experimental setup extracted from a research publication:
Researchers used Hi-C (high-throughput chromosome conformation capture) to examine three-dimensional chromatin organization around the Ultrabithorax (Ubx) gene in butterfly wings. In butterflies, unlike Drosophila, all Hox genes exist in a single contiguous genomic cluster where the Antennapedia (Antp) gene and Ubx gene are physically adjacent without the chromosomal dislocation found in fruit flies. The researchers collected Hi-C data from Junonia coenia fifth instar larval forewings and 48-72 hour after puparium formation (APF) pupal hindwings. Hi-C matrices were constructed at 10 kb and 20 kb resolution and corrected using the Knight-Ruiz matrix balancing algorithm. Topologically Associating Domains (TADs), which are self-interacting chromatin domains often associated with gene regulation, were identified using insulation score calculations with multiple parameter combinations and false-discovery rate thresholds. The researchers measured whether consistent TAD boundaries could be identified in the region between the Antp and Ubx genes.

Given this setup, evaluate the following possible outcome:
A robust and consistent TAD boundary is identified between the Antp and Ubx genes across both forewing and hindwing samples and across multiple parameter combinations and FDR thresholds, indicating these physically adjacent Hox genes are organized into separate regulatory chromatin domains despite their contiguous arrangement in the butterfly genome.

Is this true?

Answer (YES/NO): YES